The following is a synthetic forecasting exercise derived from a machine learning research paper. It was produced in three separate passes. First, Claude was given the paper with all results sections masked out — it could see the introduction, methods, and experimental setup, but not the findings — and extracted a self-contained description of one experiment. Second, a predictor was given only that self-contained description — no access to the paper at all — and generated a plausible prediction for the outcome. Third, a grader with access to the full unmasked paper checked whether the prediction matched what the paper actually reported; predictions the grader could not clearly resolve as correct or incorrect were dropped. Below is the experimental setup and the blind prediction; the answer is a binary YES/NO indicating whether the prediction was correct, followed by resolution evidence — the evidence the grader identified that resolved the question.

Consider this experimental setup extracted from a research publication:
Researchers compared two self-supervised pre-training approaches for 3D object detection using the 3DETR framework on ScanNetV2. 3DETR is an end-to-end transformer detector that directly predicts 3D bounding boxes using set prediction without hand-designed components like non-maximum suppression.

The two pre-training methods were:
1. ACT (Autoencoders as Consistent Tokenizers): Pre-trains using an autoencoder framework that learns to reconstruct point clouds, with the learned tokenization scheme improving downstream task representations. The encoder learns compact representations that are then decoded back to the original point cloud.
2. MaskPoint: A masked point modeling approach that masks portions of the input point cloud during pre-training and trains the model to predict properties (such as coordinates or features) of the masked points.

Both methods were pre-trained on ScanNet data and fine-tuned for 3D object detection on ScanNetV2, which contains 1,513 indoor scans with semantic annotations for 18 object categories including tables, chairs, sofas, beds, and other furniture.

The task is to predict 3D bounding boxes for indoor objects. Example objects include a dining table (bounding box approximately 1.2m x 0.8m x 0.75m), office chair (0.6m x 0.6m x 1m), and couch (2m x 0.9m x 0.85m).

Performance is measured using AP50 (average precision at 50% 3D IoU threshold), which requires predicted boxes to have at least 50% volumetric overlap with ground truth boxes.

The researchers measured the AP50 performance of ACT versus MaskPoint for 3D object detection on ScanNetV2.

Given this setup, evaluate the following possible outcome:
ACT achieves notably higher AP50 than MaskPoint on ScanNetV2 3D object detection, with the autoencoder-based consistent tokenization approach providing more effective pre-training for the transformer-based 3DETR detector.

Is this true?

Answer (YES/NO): NO